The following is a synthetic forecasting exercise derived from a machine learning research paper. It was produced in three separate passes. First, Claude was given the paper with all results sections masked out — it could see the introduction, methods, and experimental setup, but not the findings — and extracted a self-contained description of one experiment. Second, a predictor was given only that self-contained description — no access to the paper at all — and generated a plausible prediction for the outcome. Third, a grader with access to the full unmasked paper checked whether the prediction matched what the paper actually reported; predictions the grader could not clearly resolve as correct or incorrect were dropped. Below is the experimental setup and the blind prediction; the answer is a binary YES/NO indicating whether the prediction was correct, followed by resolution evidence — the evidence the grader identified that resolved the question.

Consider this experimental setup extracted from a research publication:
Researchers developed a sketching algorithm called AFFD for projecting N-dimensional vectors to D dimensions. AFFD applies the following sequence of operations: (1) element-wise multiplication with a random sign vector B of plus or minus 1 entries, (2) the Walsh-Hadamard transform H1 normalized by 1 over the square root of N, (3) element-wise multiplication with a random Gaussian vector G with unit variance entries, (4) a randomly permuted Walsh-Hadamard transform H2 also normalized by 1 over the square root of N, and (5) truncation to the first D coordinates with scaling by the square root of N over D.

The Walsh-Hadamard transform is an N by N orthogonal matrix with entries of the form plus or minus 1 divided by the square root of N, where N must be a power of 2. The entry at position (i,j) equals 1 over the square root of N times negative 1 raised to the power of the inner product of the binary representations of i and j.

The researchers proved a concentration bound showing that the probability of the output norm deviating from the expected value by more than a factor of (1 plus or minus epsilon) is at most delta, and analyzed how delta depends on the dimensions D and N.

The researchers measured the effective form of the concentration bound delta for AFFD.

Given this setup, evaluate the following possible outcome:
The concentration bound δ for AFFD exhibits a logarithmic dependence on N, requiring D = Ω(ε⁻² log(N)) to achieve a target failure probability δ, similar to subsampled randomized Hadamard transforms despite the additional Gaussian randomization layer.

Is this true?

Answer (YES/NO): NO